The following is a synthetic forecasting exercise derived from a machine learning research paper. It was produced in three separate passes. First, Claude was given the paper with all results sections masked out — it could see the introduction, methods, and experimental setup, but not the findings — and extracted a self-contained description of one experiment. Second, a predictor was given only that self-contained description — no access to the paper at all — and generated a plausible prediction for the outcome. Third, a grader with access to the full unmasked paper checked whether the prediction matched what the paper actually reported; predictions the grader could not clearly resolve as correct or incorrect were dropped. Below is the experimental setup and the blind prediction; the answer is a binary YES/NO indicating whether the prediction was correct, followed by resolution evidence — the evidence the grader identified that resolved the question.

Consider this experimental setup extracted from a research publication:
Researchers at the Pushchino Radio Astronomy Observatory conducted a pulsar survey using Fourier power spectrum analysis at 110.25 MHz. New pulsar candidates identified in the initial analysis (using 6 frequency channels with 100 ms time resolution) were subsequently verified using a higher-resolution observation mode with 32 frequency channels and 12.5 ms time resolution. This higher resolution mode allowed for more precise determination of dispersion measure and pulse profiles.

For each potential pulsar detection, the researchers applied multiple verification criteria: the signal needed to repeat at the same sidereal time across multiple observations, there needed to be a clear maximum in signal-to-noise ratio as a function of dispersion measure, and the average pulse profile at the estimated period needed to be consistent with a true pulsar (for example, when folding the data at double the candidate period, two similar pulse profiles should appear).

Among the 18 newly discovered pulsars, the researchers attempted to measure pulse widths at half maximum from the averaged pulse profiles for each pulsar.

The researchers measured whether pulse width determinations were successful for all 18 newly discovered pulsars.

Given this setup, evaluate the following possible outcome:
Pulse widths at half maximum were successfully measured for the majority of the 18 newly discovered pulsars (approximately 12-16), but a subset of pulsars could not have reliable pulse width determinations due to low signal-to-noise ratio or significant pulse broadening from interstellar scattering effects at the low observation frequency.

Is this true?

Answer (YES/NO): NO